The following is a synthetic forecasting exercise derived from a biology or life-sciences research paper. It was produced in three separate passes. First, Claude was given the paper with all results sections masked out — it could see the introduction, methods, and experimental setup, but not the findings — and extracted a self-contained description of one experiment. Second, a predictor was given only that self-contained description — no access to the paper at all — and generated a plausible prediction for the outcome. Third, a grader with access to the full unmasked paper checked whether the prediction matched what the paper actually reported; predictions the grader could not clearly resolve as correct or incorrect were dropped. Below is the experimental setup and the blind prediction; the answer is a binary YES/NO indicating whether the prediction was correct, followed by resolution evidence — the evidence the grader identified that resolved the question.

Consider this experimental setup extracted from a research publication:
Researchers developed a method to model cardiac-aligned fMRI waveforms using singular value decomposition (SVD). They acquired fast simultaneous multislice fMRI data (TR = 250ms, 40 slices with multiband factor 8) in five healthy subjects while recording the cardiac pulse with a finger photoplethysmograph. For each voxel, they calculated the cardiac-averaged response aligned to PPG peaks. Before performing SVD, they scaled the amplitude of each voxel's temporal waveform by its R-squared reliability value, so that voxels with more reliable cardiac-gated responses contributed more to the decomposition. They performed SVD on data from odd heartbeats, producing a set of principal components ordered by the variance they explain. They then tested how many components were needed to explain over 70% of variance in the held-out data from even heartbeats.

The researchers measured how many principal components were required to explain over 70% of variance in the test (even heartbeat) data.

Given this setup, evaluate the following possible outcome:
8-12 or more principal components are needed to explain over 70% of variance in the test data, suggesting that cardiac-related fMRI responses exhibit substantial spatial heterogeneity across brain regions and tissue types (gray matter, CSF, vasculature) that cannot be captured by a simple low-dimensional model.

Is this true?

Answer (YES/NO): NO